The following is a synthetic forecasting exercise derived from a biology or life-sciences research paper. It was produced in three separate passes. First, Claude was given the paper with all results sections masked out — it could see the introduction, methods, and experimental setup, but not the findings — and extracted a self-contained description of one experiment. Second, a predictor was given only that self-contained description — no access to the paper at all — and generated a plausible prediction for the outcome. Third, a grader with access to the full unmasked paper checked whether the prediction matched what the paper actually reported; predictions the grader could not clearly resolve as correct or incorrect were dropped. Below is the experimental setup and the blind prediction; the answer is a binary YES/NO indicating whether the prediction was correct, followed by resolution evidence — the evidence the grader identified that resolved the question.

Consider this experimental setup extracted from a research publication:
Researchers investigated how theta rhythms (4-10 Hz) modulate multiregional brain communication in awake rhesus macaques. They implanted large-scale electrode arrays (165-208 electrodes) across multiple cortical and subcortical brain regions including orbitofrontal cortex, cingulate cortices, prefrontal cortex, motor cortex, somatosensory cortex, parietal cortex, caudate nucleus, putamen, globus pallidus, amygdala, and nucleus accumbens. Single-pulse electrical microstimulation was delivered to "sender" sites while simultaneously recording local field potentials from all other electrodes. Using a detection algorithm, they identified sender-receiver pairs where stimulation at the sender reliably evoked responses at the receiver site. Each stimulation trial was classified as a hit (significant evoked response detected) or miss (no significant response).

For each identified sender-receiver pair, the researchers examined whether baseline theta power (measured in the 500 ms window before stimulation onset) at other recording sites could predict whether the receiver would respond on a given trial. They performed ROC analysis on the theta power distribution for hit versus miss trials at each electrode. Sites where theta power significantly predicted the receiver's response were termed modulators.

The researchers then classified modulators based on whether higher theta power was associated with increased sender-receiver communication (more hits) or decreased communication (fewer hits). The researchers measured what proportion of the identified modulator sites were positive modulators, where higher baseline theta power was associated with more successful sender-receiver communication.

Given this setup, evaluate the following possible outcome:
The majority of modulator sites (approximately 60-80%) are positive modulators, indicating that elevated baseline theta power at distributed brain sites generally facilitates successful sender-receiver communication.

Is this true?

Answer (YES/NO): YES